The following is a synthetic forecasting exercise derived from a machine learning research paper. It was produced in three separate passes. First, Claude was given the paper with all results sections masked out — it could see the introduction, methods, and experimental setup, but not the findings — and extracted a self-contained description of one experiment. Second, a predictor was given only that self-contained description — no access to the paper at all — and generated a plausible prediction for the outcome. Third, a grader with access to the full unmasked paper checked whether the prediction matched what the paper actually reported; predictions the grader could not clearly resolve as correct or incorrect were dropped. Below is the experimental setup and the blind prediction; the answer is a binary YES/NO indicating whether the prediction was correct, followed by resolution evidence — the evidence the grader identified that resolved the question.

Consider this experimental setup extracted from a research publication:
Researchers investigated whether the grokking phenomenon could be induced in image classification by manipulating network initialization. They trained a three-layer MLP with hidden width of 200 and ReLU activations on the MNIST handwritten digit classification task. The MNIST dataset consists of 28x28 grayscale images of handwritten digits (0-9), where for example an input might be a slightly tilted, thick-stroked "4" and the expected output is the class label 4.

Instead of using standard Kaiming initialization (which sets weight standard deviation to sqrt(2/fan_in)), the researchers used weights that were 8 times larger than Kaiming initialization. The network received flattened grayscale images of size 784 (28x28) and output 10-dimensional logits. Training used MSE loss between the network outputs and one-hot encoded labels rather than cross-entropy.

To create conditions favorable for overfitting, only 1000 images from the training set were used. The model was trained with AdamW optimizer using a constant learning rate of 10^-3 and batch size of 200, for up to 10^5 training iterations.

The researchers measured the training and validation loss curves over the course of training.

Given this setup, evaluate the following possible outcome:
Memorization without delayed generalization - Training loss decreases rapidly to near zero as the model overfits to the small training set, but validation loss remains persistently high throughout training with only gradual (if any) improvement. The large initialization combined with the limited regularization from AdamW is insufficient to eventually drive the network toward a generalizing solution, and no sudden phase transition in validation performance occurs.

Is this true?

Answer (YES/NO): NO